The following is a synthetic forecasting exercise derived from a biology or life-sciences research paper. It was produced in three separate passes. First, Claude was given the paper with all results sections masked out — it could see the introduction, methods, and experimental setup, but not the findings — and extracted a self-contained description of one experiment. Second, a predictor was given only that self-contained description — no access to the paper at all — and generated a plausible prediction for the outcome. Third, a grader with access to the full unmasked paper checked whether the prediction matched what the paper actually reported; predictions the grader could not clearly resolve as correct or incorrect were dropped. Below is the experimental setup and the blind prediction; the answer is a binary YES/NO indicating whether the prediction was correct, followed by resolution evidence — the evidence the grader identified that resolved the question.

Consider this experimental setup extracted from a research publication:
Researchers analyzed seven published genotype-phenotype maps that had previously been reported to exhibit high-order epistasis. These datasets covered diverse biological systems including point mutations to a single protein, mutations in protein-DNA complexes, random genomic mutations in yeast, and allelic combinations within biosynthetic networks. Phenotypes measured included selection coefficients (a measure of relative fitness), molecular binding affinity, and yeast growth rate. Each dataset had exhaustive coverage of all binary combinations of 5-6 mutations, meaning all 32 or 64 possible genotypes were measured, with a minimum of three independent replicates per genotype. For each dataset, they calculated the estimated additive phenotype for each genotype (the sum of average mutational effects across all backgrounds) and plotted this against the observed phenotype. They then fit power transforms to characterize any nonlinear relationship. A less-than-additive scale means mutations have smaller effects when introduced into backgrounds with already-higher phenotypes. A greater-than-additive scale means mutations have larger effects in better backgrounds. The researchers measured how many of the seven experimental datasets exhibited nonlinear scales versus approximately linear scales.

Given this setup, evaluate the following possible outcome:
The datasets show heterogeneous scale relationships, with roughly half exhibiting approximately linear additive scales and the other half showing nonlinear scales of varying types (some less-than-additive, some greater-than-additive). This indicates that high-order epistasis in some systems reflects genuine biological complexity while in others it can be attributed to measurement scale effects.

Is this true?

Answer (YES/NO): NO